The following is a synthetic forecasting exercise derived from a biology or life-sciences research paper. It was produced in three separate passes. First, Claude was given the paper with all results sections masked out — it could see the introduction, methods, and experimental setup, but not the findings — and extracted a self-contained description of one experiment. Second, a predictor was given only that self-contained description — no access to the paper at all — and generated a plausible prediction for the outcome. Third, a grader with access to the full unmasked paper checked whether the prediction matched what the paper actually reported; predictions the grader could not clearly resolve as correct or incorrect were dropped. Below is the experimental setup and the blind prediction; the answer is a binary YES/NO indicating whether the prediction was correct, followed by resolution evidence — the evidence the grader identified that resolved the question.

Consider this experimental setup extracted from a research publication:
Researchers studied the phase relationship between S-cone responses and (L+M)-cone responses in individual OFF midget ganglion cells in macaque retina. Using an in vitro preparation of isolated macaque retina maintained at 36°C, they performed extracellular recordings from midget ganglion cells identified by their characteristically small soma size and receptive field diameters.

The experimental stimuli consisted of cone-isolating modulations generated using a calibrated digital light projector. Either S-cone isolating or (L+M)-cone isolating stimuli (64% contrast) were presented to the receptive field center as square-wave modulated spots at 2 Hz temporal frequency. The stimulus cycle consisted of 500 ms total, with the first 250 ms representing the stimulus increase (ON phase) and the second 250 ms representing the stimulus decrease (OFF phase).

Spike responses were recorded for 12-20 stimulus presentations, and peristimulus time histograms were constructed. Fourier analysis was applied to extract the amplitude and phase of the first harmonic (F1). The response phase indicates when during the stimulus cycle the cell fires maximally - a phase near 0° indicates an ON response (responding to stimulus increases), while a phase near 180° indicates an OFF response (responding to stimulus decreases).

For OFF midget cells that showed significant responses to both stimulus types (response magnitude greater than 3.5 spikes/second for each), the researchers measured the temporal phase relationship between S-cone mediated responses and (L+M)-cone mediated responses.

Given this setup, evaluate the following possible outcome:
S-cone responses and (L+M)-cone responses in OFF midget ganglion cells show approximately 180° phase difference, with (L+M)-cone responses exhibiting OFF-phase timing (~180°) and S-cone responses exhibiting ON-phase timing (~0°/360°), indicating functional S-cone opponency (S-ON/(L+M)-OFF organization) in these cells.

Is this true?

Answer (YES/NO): NO